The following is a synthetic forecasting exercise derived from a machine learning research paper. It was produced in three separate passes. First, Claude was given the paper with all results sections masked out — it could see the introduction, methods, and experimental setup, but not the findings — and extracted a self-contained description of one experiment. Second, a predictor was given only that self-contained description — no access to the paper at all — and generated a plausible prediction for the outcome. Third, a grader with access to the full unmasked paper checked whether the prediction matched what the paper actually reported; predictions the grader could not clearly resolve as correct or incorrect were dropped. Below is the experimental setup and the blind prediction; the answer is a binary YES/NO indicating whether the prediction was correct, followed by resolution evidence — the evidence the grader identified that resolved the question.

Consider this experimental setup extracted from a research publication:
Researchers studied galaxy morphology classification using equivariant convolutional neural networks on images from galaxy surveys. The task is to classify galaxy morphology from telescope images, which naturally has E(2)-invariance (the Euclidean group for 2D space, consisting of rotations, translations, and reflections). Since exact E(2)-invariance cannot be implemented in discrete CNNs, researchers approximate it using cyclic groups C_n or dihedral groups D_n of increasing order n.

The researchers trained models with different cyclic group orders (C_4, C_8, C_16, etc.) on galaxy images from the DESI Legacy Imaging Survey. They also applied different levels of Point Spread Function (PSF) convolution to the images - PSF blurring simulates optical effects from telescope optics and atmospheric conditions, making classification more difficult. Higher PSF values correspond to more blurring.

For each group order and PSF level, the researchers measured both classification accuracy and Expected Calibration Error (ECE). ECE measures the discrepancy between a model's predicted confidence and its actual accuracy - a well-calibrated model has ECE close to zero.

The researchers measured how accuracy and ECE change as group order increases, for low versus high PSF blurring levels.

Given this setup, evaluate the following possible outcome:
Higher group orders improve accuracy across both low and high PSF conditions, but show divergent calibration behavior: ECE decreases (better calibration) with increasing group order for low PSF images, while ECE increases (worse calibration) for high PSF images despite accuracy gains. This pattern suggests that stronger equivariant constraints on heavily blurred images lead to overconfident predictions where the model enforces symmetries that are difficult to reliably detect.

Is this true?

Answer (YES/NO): NO